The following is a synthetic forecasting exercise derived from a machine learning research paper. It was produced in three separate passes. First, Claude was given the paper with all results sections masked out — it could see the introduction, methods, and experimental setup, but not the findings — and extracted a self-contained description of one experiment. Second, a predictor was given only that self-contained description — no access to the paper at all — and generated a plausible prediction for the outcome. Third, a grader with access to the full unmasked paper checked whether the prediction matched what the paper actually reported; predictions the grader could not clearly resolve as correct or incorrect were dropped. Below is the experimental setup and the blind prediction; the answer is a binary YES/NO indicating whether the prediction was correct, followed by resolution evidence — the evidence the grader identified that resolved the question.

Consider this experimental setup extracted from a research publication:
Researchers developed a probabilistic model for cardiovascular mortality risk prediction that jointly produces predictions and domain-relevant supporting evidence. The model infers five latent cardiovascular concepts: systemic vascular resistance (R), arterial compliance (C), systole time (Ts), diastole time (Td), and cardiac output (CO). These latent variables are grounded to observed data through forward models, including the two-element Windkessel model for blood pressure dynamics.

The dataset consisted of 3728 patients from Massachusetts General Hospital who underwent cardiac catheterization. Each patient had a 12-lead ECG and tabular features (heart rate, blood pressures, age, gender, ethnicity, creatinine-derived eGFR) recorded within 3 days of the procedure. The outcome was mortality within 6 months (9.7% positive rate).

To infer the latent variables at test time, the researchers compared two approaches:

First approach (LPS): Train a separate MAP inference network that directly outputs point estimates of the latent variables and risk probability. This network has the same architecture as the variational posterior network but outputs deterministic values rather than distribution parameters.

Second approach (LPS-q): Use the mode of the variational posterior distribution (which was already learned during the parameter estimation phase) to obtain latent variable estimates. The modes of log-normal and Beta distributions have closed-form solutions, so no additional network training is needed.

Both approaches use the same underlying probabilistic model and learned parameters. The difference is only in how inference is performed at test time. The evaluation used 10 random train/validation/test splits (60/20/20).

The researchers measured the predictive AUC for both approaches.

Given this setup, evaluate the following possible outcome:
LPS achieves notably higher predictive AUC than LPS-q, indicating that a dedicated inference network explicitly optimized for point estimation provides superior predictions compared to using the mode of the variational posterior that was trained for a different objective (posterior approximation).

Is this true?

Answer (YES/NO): YES